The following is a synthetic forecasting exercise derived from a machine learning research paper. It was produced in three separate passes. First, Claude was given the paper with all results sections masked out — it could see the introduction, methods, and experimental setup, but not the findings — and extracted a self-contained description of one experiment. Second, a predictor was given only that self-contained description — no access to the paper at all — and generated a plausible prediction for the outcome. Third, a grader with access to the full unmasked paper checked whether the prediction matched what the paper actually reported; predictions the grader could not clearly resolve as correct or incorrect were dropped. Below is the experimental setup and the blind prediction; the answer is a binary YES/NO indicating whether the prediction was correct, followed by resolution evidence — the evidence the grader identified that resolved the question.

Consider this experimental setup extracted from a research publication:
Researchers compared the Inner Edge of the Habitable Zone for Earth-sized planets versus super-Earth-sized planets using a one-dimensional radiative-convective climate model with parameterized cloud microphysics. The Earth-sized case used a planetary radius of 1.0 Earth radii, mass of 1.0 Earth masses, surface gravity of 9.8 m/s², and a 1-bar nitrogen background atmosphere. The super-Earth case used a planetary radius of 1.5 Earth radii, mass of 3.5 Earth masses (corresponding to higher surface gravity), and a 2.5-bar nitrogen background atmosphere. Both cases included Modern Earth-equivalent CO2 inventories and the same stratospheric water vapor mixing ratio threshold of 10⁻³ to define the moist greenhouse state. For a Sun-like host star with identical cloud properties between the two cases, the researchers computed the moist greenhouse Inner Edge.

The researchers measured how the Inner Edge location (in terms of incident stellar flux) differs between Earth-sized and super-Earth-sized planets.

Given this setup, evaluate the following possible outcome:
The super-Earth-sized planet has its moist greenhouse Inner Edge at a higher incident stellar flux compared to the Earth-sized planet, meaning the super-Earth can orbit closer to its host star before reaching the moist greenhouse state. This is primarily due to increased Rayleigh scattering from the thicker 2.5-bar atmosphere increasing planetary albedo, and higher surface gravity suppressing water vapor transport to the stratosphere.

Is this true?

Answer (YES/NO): NO